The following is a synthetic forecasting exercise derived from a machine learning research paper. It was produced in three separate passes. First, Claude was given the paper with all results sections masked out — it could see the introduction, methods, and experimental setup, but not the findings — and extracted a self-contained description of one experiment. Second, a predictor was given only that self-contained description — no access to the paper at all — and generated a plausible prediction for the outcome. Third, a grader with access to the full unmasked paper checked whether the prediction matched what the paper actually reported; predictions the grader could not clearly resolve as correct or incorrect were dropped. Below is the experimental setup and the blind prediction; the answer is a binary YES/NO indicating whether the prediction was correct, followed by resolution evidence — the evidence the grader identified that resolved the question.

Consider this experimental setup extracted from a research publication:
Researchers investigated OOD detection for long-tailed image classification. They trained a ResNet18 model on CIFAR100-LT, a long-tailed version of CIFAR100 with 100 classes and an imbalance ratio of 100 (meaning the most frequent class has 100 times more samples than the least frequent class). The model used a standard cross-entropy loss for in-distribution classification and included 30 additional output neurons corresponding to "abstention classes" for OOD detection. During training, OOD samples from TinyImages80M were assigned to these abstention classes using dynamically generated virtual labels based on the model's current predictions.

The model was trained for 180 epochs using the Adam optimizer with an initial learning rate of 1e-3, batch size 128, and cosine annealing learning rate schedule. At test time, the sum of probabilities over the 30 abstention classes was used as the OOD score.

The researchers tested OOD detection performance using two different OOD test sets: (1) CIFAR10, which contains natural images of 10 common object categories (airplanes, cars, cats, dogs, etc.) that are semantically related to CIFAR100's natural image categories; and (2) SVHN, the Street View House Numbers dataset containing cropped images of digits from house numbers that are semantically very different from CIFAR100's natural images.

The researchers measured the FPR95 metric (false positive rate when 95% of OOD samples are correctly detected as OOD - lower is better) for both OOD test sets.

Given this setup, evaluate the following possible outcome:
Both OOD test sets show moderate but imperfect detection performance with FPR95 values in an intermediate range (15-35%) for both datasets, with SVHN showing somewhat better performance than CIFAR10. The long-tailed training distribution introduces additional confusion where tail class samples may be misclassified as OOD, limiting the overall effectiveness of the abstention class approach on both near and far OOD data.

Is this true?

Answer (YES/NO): NO